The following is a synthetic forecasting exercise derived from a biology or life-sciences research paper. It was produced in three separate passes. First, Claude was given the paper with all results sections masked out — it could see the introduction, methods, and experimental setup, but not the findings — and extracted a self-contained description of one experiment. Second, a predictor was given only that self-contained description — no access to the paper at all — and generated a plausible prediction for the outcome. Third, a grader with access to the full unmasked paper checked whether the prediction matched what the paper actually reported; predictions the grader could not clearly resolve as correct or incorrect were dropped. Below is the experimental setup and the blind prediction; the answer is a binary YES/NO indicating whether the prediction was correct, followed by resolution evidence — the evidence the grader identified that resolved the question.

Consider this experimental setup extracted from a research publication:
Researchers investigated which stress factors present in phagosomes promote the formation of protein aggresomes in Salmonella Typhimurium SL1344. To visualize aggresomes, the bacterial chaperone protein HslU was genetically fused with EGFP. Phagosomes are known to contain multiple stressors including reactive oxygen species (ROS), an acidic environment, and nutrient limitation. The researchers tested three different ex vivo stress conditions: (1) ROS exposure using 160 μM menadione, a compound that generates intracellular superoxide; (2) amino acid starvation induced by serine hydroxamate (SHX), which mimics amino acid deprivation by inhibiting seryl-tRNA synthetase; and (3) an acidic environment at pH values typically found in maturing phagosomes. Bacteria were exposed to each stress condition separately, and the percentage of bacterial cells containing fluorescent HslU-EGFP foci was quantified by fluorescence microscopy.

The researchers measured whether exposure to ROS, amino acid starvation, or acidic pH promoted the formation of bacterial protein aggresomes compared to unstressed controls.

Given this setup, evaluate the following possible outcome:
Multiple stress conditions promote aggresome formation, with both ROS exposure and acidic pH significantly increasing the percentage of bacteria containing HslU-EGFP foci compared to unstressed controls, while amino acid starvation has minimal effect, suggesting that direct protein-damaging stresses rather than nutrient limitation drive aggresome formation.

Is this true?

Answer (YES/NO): NO